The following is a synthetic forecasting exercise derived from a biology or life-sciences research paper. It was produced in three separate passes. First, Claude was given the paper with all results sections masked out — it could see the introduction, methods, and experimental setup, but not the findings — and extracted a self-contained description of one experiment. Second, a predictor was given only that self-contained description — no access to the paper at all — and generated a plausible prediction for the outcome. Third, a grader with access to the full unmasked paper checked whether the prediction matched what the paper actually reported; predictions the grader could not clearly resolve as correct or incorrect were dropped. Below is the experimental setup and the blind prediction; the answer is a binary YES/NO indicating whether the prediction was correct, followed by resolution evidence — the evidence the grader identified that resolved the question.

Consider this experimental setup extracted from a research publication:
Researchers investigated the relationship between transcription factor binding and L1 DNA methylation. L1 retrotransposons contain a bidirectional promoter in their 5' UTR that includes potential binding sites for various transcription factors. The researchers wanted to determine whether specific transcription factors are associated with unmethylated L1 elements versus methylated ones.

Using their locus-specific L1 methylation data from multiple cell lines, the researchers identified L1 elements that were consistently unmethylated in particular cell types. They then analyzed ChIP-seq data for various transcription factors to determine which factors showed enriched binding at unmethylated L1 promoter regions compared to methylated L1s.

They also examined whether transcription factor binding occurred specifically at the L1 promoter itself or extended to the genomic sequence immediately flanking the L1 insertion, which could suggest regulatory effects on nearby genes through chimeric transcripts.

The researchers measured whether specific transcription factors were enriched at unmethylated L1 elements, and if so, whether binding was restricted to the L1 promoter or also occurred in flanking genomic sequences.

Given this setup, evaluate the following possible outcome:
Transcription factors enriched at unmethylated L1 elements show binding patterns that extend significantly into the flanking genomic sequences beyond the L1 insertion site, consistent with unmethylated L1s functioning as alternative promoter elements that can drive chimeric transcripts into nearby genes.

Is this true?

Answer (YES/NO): YES